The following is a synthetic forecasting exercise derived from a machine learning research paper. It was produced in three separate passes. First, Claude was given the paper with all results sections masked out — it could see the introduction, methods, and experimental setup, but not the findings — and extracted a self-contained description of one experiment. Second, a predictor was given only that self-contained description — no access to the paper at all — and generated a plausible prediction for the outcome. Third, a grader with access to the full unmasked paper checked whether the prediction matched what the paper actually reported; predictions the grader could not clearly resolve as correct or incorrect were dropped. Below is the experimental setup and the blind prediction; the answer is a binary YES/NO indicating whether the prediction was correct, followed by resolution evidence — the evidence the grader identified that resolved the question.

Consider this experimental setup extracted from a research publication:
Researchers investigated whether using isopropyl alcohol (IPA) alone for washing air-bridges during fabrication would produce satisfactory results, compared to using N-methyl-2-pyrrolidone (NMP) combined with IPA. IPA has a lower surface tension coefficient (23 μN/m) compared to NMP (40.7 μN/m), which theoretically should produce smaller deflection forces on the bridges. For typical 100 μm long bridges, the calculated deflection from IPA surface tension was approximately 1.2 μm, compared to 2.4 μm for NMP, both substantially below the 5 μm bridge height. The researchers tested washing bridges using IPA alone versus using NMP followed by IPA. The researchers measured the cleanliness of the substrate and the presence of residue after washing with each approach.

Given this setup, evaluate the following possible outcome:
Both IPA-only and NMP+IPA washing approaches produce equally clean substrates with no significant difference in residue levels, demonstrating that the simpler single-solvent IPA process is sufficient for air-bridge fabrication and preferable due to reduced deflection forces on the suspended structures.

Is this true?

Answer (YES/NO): NO